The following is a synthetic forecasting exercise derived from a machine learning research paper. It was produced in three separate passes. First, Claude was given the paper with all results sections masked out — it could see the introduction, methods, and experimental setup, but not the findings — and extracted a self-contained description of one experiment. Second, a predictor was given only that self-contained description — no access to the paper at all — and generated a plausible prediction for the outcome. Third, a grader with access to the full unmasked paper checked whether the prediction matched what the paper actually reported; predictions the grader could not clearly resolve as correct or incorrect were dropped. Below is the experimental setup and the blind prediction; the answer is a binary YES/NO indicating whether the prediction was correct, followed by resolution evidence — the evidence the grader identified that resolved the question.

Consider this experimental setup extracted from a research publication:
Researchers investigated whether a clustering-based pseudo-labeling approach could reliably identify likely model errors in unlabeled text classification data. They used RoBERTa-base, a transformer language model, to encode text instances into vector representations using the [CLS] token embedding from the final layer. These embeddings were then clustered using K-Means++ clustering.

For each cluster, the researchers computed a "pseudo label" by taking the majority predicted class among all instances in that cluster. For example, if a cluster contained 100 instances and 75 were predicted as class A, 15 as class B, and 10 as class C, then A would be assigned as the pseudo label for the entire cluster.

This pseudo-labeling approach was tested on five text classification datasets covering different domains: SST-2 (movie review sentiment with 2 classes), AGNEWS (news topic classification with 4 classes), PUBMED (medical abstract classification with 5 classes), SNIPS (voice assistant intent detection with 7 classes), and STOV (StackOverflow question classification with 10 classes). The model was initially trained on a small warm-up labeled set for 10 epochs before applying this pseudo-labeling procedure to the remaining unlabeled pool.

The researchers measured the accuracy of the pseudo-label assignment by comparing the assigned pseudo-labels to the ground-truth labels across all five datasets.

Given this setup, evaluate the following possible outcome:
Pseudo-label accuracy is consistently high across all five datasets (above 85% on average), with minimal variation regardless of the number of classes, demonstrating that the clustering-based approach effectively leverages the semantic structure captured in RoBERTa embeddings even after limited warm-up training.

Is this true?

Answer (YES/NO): NO